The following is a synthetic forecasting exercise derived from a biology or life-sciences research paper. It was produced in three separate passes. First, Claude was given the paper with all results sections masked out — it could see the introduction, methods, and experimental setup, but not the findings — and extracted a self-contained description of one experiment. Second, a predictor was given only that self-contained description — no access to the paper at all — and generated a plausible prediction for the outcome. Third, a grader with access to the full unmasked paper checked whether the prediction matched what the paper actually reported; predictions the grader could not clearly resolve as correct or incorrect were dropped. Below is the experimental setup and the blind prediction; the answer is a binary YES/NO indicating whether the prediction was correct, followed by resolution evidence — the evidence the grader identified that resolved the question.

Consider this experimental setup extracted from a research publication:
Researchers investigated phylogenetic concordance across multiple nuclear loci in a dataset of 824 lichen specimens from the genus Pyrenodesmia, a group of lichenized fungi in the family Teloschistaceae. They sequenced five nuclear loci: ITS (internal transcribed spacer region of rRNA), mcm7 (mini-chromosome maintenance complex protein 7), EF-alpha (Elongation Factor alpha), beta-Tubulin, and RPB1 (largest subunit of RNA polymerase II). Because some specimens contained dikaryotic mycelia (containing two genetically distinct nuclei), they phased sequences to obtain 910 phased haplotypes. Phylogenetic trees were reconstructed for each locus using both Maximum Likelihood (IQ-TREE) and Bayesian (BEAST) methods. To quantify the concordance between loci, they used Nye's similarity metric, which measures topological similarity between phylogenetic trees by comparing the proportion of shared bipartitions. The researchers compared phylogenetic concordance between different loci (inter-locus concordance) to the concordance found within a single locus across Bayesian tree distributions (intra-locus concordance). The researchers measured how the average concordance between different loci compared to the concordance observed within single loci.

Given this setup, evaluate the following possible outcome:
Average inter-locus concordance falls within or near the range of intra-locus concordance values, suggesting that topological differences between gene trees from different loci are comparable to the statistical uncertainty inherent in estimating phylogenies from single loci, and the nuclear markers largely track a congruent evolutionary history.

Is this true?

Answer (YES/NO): NO